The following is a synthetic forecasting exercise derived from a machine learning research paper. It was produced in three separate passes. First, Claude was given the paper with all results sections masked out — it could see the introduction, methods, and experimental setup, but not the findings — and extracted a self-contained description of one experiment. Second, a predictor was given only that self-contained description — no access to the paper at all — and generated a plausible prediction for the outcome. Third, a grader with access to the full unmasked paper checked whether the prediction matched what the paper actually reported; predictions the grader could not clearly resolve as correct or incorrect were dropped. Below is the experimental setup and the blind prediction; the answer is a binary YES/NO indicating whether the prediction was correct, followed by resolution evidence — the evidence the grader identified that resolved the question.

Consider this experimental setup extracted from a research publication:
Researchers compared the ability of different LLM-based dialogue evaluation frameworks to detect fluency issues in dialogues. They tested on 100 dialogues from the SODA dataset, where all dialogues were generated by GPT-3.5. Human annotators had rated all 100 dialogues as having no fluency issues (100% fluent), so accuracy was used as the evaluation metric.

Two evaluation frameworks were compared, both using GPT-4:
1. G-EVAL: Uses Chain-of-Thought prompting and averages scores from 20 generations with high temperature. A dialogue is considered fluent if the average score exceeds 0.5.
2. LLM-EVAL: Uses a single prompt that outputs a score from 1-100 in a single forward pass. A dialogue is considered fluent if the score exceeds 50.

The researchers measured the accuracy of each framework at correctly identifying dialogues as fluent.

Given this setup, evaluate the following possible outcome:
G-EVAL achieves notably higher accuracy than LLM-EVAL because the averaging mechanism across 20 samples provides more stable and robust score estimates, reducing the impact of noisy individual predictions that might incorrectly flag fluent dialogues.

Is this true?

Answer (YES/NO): NO